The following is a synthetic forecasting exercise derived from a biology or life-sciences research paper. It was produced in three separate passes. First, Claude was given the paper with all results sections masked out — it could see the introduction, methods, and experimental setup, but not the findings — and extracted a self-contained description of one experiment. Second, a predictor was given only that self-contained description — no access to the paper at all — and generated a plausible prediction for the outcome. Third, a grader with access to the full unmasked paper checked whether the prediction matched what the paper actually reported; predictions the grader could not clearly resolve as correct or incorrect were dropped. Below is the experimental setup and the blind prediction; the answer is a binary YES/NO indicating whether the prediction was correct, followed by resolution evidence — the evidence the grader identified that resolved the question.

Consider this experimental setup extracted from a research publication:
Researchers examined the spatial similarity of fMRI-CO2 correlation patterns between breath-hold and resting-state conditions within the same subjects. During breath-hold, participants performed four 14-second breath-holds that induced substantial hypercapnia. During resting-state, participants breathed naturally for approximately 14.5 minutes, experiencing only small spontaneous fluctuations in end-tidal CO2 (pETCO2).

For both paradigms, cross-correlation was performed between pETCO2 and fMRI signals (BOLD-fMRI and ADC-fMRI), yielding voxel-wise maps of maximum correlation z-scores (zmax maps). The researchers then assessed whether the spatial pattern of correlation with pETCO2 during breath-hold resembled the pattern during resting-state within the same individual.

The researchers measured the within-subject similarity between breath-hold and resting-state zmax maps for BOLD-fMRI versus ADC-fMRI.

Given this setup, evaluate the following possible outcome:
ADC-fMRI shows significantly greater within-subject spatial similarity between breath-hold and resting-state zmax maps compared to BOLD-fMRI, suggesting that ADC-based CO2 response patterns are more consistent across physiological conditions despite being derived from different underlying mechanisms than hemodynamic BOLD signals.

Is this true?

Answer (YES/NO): NO